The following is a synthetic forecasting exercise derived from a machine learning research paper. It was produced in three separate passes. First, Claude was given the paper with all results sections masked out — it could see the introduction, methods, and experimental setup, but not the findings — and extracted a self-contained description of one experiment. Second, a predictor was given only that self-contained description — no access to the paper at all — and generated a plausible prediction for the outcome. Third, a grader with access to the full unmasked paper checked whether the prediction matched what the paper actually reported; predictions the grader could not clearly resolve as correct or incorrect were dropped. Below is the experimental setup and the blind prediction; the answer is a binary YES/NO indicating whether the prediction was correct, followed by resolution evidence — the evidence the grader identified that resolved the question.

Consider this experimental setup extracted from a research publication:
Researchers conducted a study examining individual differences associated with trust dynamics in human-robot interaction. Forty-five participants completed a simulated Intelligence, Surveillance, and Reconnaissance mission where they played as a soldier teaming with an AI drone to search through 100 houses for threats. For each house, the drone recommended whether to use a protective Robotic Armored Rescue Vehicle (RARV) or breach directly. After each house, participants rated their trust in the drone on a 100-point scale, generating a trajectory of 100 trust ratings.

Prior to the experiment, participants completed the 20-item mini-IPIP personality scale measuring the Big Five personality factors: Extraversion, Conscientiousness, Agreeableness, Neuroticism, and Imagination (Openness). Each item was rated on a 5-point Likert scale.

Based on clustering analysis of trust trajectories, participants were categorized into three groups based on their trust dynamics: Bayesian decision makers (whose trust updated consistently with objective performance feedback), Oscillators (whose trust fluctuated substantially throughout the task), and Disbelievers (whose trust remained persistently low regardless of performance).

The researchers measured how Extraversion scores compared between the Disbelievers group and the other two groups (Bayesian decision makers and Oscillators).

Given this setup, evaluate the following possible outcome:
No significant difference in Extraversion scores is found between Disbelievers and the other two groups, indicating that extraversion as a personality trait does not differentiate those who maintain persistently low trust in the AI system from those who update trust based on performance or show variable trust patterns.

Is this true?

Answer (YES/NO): NO